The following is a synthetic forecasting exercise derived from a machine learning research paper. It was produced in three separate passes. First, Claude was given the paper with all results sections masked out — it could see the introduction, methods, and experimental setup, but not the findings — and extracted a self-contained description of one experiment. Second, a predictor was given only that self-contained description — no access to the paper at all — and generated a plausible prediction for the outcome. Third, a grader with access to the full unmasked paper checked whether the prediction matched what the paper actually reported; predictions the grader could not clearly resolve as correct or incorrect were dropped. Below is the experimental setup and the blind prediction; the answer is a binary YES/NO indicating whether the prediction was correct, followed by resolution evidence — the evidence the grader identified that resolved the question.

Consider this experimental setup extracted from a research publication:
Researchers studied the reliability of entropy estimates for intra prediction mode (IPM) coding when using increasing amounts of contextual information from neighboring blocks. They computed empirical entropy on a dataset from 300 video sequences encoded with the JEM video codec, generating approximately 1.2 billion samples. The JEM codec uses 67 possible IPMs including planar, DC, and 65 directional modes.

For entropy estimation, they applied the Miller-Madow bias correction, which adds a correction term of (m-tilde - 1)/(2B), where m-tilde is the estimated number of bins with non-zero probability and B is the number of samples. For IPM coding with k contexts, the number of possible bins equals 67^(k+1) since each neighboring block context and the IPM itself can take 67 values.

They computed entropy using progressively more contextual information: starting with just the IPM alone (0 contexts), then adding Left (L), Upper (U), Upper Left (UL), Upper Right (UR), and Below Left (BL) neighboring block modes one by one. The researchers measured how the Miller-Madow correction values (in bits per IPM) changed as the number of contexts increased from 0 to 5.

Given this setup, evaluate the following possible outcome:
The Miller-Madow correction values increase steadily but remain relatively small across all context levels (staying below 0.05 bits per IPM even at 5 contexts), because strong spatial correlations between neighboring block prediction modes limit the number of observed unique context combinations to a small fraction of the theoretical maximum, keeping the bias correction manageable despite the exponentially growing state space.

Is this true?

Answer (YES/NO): NO